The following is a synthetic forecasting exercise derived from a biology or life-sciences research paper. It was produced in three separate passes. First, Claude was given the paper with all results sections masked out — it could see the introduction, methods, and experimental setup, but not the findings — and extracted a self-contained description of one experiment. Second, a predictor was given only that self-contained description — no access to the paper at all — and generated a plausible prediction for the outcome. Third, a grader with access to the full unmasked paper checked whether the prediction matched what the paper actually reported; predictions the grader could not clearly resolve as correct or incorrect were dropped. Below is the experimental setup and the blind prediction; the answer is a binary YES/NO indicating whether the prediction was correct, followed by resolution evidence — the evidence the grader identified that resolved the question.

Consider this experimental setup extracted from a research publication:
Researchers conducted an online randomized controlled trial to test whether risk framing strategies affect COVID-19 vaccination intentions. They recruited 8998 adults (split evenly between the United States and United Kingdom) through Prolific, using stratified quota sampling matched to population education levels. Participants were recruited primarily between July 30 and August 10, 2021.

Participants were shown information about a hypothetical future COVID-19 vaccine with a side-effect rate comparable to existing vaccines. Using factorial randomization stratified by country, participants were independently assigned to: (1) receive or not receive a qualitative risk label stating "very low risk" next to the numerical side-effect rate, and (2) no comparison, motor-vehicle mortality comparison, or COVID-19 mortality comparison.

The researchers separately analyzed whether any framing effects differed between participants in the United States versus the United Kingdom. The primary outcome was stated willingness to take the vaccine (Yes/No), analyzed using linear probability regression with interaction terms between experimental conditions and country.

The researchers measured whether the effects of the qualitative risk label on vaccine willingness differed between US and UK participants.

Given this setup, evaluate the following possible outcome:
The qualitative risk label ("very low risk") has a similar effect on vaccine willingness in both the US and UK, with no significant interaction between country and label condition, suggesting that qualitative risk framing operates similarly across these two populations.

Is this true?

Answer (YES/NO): YES